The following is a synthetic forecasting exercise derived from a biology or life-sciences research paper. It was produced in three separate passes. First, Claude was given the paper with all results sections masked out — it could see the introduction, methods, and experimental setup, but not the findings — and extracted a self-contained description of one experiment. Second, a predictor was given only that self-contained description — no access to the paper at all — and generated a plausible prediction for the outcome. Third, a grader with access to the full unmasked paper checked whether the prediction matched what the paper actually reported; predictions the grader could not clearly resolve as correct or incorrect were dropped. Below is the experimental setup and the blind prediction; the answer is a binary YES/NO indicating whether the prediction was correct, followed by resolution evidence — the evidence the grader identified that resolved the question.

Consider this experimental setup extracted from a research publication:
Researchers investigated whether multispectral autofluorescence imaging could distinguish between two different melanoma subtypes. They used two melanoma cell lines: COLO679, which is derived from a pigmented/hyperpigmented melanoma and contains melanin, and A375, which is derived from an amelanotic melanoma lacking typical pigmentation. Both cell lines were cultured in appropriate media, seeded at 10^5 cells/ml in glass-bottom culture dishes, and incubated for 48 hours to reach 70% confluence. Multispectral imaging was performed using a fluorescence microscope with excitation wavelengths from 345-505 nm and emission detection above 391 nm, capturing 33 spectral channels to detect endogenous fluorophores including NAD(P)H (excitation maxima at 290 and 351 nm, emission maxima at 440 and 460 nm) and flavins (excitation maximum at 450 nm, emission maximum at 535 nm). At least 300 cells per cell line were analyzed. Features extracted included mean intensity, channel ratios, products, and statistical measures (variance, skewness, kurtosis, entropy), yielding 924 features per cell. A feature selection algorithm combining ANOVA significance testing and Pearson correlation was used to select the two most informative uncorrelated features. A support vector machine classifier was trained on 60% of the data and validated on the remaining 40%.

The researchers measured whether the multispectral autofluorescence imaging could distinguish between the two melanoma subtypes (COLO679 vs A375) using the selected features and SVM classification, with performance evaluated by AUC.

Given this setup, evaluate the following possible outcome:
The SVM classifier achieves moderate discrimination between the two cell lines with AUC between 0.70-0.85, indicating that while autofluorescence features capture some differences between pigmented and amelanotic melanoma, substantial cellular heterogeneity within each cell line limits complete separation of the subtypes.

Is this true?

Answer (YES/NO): NO